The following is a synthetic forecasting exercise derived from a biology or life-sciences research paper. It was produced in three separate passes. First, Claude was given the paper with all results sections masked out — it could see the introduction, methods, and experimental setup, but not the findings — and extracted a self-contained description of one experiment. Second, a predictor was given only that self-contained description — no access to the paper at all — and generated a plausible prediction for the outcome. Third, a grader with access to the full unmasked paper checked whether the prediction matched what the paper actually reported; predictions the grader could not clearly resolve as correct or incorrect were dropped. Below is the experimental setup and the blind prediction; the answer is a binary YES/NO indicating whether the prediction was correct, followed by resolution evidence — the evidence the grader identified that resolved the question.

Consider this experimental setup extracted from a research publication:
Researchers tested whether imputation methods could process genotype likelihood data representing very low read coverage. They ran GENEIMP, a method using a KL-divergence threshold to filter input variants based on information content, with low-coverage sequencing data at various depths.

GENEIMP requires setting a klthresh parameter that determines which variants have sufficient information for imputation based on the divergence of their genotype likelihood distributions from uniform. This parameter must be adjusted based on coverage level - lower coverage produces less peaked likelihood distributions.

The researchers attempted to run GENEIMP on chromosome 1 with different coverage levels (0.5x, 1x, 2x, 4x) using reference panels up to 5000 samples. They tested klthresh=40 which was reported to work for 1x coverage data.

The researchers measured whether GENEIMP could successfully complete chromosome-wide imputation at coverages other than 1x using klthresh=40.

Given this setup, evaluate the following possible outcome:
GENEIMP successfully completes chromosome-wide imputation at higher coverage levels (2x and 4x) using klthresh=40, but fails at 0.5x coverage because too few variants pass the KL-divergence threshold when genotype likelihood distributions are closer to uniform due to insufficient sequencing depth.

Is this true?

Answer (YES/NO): NO